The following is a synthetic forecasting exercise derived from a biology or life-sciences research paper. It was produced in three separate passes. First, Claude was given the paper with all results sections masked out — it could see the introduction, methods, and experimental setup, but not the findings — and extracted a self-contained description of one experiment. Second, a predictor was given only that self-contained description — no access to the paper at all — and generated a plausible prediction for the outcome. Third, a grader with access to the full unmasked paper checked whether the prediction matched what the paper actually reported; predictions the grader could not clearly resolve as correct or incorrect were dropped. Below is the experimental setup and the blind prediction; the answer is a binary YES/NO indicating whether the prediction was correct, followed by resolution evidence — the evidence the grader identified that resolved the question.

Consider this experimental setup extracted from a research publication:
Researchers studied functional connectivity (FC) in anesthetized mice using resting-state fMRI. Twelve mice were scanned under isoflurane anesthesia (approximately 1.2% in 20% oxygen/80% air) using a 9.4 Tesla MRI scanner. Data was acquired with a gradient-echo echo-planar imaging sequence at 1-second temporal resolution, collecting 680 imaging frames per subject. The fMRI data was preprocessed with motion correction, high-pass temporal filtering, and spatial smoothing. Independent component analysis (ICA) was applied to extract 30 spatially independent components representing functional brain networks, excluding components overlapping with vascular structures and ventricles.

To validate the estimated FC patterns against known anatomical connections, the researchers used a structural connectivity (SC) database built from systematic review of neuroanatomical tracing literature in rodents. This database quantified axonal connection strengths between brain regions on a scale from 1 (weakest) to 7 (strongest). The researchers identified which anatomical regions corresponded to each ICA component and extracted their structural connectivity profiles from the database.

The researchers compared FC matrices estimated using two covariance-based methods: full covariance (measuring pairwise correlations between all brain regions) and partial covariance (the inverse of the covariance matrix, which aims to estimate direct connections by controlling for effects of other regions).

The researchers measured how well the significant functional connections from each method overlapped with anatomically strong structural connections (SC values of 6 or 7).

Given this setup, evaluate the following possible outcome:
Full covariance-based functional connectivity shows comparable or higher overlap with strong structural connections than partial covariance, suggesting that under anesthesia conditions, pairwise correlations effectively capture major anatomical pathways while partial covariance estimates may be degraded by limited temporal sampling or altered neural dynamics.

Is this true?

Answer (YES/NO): YES